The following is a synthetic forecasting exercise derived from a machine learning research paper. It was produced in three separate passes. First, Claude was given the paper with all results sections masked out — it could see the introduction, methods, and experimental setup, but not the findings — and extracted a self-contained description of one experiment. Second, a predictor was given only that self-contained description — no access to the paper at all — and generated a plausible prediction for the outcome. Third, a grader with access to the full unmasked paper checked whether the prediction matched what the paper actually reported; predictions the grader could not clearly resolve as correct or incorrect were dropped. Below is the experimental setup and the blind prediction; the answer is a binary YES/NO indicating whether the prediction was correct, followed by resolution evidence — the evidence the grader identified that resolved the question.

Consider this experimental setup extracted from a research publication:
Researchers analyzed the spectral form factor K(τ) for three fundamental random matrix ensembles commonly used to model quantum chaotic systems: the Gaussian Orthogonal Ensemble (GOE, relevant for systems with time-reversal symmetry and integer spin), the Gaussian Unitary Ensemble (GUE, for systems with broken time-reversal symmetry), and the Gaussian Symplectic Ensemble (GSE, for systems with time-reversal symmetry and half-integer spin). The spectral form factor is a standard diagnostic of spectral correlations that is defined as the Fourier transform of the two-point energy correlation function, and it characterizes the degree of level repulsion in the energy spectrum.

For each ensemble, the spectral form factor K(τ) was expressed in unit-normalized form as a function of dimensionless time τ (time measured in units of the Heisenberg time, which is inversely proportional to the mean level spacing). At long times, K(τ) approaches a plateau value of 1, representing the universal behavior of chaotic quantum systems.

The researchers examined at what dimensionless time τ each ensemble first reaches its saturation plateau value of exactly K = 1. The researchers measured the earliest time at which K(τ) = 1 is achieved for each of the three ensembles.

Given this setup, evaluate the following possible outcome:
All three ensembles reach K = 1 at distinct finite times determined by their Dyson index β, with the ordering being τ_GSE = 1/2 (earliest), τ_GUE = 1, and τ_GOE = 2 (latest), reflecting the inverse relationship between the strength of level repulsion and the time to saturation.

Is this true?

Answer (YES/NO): NO